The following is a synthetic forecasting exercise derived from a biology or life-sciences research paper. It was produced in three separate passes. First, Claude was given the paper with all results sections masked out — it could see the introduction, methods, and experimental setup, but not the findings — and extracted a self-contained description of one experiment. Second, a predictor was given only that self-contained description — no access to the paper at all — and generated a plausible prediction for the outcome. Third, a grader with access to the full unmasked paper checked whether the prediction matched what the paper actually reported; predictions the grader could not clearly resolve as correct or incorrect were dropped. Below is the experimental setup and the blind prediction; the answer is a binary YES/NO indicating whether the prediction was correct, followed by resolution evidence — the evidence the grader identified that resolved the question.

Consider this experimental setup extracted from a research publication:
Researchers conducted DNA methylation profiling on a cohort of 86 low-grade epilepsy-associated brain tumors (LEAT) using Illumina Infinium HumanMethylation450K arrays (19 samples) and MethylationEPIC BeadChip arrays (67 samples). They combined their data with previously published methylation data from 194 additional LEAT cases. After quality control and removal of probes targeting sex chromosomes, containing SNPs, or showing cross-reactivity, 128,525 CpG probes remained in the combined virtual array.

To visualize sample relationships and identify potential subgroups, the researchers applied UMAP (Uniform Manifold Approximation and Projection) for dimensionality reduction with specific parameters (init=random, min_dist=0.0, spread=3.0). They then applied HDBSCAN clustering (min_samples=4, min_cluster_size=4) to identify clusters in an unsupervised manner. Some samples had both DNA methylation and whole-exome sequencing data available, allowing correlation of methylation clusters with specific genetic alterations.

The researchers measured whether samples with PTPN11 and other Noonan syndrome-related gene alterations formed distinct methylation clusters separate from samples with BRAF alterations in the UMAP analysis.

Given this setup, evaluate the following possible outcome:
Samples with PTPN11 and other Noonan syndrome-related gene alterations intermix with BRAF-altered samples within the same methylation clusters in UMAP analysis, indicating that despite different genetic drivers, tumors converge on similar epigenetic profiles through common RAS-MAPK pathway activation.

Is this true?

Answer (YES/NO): NO